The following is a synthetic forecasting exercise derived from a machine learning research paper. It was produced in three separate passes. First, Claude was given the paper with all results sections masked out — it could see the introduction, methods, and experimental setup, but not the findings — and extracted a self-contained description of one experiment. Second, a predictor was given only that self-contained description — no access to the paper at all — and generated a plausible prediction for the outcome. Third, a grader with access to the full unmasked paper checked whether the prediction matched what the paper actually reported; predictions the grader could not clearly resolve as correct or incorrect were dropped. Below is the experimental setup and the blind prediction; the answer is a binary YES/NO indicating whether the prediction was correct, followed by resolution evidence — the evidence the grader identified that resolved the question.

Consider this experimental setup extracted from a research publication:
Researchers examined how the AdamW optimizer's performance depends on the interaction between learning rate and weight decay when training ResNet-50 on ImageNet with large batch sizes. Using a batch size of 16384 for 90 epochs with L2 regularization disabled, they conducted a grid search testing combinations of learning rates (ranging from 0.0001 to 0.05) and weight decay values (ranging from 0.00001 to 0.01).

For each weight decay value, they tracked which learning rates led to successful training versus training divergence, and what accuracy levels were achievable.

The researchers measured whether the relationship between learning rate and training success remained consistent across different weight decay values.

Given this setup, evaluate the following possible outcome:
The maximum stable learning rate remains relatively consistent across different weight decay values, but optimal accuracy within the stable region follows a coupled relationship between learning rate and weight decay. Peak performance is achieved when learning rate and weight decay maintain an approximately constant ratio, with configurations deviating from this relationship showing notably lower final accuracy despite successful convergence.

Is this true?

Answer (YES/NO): NO